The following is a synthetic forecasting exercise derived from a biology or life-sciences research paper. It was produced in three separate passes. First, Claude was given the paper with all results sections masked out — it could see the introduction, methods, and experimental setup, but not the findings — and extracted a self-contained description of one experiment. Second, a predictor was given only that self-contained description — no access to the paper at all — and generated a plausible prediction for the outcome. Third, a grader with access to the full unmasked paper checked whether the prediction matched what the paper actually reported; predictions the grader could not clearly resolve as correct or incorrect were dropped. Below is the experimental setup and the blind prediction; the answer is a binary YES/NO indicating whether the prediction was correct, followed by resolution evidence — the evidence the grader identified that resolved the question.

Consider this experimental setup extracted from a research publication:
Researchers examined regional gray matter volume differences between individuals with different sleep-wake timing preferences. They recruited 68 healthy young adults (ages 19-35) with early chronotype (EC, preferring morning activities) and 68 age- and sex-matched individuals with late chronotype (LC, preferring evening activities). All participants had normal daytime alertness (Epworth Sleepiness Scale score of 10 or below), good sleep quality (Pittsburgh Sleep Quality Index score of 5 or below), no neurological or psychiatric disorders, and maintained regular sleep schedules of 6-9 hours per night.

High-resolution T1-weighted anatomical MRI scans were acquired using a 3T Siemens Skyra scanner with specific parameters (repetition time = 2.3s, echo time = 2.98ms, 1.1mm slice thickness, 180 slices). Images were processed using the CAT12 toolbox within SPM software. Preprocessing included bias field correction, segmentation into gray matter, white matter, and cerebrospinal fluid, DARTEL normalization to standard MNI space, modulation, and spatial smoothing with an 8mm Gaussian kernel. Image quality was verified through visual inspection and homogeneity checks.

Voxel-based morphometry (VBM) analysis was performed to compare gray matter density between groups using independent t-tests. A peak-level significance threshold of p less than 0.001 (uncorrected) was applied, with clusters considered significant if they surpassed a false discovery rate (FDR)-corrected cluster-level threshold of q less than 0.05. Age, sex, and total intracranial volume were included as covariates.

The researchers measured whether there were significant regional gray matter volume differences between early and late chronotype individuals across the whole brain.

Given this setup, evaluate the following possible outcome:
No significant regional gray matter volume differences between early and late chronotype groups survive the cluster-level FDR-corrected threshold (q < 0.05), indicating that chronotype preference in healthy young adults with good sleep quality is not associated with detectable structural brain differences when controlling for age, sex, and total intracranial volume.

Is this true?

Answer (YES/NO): NO